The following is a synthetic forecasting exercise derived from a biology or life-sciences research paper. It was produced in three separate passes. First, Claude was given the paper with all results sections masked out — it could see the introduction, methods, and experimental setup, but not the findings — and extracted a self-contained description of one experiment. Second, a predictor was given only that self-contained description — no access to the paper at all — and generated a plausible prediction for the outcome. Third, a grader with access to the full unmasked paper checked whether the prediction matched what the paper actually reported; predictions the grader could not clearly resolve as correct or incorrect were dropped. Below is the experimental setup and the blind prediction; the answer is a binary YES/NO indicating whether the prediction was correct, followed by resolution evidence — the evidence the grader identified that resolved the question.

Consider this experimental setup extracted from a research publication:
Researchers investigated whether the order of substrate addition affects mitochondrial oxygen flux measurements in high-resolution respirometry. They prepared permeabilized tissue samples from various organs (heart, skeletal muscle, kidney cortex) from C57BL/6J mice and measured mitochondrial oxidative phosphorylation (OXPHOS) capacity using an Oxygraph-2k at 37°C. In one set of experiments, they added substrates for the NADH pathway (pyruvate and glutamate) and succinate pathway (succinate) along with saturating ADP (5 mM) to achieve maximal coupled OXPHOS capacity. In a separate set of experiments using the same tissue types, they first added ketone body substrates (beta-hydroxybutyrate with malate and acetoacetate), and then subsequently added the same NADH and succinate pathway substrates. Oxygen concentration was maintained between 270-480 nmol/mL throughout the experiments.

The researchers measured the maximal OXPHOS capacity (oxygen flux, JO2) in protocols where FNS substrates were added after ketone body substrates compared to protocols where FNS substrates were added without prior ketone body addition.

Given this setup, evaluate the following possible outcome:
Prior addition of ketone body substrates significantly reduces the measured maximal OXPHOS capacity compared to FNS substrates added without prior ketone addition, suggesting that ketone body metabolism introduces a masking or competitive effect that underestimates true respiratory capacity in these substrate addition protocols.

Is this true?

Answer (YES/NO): YES